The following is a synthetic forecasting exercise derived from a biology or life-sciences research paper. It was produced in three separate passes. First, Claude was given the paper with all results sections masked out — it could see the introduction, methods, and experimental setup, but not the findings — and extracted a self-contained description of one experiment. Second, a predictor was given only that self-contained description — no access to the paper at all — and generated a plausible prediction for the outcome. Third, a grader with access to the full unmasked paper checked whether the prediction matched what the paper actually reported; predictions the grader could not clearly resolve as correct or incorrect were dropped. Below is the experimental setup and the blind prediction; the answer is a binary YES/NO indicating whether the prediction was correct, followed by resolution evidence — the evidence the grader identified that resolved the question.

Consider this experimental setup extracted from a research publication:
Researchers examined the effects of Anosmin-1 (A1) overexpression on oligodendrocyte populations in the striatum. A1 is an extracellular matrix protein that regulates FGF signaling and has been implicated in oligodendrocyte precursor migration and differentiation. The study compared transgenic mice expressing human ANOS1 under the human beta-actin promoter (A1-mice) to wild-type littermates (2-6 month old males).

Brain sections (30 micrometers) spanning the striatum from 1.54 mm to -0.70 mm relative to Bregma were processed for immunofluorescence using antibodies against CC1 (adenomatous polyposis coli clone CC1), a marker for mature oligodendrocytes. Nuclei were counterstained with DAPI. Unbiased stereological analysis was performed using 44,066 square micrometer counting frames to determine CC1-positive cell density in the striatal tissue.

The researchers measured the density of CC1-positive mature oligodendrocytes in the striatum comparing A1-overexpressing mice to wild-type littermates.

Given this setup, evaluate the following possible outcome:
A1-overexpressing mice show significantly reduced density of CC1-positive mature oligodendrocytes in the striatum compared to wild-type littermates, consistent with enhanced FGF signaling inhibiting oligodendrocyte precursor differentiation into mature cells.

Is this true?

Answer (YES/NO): NO